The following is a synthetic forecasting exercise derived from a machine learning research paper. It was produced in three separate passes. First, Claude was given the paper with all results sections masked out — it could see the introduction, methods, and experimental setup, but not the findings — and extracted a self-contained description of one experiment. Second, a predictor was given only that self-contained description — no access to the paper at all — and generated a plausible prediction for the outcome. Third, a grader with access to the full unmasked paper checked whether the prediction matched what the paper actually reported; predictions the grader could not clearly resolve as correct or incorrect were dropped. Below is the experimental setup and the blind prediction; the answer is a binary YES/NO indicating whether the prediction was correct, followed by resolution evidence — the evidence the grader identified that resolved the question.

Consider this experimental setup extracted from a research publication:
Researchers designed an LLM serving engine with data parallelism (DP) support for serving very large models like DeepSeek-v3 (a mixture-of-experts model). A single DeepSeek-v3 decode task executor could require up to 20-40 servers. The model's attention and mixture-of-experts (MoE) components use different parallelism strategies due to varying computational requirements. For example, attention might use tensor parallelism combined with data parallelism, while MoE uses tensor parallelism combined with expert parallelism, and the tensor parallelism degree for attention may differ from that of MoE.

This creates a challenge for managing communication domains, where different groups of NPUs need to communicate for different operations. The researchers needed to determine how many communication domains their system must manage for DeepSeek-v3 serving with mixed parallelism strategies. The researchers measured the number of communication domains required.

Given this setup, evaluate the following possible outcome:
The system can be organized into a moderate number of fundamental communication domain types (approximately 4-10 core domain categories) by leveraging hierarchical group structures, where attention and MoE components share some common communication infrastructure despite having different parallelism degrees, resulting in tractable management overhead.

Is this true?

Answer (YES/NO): NO